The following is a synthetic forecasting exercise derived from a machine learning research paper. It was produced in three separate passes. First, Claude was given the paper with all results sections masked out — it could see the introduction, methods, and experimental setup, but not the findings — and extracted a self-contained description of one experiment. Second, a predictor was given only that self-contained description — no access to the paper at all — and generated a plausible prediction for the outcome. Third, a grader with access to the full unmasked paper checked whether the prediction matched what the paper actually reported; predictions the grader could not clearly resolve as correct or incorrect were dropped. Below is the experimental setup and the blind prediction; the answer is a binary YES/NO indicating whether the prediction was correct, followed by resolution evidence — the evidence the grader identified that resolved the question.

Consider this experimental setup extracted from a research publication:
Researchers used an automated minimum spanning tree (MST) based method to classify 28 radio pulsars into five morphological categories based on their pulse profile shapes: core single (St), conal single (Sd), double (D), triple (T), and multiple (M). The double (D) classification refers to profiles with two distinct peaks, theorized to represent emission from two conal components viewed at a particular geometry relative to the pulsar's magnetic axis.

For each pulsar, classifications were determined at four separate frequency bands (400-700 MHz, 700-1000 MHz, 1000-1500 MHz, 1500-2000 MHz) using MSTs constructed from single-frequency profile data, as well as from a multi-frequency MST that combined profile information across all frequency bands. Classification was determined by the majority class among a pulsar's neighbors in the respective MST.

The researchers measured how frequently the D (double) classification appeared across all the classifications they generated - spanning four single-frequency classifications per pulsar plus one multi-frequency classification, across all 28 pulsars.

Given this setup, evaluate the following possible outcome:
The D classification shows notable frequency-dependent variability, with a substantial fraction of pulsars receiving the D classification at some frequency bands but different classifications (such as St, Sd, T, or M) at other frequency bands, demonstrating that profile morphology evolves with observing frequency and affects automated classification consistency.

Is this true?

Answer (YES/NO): YES